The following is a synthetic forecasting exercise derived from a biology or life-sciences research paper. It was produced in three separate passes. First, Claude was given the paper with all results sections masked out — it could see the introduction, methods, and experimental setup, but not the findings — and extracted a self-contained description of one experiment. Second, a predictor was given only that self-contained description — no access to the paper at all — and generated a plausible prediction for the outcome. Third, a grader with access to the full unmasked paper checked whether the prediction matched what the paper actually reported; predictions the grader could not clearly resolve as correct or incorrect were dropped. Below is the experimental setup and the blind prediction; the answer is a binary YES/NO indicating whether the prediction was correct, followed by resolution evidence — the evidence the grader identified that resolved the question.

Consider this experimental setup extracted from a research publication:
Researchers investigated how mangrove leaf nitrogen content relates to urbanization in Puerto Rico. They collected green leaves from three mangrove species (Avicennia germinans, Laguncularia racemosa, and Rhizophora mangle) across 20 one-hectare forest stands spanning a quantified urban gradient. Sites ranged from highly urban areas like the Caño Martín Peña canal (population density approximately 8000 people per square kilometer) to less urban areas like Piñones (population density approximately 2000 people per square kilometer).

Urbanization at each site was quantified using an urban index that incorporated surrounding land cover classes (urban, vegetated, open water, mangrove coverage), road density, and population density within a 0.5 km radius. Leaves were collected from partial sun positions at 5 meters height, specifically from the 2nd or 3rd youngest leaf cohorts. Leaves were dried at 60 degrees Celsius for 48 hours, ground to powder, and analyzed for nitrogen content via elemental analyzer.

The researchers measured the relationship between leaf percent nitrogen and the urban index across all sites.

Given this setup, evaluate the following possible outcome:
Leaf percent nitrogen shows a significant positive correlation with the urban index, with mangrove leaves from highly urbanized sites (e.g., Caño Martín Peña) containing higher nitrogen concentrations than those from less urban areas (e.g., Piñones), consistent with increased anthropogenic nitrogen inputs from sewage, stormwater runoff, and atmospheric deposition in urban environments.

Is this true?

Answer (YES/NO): NO